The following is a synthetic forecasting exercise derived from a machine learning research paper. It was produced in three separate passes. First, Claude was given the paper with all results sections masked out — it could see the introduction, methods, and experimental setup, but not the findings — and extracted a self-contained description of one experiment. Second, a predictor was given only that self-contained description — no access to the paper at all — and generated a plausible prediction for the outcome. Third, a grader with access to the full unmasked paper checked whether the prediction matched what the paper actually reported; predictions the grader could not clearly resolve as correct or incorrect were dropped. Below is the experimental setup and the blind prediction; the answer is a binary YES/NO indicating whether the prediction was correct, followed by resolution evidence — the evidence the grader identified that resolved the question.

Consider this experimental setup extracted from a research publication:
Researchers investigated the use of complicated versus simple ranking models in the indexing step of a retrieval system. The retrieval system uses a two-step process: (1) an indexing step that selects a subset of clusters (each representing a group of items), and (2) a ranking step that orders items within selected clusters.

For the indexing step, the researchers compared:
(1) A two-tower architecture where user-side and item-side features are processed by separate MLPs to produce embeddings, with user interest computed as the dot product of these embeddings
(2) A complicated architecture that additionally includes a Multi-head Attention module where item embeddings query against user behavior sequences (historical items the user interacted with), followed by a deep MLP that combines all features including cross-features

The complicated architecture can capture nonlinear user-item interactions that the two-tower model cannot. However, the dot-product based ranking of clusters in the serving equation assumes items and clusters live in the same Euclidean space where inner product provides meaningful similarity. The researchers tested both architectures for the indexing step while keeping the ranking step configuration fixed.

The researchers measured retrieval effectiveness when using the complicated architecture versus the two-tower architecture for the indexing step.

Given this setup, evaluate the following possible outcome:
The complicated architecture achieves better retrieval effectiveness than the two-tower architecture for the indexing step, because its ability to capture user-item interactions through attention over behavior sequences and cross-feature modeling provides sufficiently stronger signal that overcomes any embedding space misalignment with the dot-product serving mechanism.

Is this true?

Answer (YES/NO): NO